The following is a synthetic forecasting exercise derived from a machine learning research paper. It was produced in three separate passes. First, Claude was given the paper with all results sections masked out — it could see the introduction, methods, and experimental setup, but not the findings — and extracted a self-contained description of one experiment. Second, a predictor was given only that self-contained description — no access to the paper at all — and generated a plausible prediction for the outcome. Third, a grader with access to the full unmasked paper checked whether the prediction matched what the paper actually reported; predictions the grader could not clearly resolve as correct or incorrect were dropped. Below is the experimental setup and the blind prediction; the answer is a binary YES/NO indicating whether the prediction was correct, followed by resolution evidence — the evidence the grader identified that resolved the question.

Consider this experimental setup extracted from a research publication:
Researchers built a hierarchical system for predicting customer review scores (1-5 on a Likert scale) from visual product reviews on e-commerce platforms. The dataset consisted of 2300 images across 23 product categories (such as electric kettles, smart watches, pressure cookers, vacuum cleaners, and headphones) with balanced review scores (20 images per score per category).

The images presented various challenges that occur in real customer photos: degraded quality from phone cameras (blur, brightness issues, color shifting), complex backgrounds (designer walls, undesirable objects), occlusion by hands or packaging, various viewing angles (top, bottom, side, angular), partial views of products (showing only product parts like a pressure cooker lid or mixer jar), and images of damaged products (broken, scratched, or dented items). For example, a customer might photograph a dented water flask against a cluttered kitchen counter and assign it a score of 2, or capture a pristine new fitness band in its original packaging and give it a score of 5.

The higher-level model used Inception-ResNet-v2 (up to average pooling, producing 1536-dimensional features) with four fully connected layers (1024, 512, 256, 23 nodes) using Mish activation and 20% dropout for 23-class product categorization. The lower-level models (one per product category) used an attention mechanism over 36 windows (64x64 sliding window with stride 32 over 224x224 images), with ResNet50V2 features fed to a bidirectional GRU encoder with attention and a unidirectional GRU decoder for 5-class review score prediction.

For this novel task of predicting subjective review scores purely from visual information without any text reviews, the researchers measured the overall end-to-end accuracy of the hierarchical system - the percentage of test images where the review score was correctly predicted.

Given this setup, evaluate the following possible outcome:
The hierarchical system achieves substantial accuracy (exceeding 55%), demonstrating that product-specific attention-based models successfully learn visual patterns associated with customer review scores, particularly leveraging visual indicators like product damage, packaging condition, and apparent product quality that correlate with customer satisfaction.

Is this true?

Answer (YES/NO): YES